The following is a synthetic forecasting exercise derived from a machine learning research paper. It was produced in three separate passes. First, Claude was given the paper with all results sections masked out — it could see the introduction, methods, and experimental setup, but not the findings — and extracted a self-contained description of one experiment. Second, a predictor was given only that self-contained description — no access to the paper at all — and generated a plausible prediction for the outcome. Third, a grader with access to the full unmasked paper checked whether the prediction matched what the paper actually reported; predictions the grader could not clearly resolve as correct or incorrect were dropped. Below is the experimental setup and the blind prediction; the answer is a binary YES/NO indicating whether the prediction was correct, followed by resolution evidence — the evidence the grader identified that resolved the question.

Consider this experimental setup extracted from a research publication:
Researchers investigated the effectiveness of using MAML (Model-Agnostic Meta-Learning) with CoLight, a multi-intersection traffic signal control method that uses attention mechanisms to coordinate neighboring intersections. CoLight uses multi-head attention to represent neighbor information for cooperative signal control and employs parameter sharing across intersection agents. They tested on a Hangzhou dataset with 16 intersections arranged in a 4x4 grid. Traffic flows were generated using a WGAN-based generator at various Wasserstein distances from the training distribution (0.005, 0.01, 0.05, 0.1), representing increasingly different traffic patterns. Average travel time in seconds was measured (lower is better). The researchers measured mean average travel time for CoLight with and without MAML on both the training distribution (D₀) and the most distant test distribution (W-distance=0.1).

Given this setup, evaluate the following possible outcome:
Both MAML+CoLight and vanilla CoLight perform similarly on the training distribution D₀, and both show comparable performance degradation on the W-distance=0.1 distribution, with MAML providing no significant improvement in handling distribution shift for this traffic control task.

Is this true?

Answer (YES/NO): NO